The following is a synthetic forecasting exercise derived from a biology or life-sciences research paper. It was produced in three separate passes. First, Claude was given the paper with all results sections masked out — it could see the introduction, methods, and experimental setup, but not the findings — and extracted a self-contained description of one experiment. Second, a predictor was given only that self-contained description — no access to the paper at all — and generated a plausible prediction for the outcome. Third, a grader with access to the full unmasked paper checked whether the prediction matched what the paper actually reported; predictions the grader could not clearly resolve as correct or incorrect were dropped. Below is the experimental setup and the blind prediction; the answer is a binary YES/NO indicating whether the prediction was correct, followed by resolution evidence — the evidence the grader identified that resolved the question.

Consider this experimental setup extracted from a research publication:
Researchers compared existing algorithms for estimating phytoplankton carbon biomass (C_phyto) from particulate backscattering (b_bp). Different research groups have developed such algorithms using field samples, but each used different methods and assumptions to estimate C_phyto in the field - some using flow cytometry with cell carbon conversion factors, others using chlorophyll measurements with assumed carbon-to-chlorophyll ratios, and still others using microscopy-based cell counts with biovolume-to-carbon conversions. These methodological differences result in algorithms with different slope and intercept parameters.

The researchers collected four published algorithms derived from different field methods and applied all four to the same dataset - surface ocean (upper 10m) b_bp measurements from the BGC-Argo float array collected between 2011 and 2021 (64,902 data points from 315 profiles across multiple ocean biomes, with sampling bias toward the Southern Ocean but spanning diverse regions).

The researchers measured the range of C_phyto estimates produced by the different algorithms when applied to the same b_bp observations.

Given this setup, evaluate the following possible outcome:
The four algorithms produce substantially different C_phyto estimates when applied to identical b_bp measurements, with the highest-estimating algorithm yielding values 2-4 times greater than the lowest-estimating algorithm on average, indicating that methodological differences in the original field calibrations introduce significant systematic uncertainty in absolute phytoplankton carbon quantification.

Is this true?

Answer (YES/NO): NO